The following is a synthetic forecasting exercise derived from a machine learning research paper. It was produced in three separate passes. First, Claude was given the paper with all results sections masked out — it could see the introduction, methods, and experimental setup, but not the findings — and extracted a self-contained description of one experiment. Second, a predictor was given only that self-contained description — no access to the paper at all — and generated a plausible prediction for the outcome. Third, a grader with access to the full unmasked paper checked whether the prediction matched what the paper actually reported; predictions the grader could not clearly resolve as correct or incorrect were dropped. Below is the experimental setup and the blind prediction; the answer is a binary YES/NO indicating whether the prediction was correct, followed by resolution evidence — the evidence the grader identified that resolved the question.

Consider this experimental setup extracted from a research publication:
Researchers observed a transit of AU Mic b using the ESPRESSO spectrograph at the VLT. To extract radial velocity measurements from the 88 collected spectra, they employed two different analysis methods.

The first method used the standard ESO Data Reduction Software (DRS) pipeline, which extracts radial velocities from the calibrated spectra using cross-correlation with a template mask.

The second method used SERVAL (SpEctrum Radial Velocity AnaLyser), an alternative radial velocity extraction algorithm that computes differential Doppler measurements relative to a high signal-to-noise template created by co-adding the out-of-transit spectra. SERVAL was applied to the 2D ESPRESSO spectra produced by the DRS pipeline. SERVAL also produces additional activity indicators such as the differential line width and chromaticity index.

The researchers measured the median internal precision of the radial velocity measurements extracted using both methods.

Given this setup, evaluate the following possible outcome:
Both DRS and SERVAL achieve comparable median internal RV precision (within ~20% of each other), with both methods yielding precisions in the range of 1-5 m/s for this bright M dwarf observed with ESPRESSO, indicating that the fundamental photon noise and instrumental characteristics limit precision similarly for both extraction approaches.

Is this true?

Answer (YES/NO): YES